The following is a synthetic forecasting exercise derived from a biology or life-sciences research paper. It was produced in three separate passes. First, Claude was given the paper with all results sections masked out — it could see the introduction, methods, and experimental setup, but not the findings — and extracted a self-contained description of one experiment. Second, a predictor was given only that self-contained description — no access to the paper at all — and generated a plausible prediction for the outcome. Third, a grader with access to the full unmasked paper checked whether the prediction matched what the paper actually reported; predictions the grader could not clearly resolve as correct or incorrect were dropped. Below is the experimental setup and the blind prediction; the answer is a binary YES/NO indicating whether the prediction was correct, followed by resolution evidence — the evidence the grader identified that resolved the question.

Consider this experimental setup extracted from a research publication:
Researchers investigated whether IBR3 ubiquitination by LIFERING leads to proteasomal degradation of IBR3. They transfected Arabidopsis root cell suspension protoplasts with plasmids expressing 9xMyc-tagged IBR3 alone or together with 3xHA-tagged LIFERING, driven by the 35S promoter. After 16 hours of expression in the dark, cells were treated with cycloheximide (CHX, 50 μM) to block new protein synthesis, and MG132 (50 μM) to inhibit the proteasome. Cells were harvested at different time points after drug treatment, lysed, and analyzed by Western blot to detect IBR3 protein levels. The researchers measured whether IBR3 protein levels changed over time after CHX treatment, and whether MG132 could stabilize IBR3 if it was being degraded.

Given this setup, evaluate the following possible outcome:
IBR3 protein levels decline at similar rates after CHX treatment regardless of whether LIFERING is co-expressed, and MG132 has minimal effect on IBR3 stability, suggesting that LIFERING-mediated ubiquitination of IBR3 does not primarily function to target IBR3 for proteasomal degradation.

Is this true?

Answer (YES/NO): YES